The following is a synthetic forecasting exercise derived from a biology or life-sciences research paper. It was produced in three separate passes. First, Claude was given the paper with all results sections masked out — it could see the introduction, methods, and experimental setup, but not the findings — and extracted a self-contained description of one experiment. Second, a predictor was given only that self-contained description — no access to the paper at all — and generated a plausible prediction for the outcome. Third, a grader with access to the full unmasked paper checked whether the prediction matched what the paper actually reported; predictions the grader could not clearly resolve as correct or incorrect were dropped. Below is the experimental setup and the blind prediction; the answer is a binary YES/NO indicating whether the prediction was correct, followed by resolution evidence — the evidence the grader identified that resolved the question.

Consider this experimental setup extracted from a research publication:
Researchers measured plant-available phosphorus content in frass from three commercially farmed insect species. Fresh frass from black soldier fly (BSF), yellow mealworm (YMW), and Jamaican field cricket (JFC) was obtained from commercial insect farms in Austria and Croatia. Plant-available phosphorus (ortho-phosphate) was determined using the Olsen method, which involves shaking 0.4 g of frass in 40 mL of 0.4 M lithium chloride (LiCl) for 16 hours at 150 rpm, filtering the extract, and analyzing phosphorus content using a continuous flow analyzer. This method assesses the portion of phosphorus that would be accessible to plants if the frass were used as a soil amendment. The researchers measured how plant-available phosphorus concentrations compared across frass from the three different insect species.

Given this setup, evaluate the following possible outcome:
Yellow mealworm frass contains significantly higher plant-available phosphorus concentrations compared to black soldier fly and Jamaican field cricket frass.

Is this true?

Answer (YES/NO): NO